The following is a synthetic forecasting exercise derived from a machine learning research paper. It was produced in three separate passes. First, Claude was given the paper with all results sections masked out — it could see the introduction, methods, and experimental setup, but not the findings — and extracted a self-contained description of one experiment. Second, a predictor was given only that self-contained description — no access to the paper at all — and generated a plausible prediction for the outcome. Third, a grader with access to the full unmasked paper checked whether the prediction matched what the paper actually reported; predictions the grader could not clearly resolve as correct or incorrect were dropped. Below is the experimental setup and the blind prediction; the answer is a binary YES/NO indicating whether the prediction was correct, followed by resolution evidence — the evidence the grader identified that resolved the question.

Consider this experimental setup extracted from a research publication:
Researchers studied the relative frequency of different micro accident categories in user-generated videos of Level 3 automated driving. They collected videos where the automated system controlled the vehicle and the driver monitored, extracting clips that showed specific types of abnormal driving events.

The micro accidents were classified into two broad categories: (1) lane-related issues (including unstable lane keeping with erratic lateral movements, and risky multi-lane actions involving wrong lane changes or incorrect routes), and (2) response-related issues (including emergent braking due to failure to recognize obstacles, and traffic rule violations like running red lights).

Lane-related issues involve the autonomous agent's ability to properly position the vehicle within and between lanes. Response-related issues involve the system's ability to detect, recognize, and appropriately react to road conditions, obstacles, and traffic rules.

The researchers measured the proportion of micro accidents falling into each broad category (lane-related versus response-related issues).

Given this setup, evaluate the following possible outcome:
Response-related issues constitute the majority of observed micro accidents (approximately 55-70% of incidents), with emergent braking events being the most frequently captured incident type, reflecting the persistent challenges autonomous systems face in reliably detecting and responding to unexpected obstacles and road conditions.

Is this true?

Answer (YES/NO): NO